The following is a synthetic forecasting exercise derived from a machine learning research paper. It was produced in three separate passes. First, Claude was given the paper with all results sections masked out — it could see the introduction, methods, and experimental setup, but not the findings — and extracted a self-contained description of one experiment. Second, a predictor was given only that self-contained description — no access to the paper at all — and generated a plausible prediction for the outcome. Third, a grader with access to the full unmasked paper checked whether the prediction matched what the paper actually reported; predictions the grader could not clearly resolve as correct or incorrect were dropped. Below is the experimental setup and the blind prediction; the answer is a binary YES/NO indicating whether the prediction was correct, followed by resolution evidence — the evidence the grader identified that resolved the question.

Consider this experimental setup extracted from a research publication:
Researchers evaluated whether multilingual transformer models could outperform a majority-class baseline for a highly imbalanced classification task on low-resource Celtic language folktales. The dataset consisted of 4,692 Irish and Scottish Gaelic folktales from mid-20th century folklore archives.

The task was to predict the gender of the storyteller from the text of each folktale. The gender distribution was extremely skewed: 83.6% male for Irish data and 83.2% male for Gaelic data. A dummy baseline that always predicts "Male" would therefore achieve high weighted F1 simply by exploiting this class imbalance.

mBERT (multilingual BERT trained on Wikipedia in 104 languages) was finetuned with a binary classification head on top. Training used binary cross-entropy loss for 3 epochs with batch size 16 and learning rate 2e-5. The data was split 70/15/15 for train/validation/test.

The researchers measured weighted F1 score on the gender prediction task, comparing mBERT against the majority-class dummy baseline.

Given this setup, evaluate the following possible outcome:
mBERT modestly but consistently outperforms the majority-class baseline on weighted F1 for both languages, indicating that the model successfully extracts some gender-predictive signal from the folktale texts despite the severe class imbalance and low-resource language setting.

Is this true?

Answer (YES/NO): NO